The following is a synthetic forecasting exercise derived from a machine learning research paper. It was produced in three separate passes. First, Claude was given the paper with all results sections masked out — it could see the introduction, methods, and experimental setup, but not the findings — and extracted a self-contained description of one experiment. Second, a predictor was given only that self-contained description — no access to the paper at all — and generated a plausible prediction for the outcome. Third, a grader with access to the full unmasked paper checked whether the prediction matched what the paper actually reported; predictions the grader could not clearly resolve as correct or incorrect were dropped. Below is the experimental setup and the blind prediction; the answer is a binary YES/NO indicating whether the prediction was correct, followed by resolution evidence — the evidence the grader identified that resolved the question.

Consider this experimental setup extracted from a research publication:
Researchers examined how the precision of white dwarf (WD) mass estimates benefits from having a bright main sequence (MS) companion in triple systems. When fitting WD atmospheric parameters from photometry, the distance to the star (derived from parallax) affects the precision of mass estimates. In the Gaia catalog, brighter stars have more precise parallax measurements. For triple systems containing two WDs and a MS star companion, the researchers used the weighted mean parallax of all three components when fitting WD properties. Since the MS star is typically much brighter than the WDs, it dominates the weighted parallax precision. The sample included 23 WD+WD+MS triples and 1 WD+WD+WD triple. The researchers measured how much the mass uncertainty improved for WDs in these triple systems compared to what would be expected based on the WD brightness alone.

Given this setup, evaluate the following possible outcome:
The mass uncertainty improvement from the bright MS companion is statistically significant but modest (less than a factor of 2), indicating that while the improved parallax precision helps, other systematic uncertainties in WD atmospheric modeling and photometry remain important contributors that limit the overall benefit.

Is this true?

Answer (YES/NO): YES